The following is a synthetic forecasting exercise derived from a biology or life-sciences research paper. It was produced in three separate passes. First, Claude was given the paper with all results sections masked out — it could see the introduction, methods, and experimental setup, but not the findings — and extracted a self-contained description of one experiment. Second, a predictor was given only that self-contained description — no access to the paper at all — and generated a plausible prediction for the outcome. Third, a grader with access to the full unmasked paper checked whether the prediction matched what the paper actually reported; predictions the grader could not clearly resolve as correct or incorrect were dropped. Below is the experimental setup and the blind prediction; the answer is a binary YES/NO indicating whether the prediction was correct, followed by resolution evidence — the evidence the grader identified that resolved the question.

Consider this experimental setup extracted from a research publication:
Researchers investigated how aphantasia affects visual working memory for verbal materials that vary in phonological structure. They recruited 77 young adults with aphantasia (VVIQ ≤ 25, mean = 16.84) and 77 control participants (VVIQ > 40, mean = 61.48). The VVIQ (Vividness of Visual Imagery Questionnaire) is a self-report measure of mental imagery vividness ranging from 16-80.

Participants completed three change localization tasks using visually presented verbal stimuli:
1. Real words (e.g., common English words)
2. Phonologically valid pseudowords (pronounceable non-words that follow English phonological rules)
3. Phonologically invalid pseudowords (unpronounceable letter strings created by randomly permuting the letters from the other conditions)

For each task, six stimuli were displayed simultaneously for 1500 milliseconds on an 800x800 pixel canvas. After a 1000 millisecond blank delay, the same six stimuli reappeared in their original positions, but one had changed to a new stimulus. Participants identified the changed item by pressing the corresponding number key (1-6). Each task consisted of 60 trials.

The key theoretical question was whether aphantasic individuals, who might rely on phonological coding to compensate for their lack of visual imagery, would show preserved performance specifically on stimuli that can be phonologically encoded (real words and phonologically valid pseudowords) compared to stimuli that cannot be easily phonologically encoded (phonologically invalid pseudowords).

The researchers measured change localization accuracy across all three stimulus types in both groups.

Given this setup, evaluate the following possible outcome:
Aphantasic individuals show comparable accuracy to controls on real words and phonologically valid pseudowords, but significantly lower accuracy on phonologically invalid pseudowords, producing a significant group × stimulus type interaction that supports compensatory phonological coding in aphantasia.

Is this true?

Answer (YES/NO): NO